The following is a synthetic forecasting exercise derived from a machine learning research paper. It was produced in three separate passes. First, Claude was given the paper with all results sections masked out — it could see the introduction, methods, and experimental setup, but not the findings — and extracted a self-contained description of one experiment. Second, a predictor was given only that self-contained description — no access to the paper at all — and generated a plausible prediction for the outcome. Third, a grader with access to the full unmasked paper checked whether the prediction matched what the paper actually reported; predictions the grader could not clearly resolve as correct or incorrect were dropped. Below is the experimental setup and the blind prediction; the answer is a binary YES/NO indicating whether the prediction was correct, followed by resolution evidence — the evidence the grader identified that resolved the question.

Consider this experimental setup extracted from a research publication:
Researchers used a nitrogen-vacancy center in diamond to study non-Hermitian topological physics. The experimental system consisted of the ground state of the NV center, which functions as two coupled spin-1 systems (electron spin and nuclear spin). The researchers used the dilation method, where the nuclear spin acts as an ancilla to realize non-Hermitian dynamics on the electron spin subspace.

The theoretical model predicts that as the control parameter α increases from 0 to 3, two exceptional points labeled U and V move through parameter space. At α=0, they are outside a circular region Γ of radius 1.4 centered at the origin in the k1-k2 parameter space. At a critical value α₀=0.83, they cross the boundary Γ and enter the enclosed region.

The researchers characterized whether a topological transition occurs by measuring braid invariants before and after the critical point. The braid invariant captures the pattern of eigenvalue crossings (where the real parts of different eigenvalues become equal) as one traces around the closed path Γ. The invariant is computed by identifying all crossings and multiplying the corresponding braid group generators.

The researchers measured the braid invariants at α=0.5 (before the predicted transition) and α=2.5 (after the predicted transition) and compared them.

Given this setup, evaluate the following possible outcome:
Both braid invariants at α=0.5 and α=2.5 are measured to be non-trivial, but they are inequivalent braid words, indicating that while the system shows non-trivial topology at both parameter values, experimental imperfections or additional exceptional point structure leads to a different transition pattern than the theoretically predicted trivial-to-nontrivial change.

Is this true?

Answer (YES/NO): NO